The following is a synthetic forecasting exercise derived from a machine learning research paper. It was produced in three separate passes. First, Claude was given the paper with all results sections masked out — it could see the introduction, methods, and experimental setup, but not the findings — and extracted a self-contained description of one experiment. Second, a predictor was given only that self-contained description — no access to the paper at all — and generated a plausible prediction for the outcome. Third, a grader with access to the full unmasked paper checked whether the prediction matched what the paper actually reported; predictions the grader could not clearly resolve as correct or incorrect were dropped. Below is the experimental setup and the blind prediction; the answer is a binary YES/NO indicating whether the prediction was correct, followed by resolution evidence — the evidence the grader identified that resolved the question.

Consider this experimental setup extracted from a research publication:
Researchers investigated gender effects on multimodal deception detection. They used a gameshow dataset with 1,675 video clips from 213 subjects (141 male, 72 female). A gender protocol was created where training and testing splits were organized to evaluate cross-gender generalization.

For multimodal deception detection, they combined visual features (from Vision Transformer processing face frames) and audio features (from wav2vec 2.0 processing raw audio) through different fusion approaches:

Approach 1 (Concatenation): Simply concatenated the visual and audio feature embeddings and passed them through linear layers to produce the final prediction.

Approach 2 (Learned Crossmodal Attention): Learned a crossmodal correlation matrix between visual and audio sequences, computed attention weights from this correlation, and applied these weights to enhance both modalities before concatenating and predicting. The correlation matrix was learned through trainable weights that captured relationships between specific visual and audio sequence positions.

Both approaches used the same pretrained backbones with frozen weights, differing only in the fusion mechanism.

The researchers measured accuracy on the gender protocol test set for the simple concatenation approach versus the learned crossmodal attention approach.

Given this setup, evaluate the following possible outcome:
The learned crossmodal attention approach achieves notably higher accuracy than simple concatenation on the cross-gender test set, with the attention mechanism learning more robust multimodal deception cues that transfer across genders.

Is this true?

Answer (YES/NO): NO